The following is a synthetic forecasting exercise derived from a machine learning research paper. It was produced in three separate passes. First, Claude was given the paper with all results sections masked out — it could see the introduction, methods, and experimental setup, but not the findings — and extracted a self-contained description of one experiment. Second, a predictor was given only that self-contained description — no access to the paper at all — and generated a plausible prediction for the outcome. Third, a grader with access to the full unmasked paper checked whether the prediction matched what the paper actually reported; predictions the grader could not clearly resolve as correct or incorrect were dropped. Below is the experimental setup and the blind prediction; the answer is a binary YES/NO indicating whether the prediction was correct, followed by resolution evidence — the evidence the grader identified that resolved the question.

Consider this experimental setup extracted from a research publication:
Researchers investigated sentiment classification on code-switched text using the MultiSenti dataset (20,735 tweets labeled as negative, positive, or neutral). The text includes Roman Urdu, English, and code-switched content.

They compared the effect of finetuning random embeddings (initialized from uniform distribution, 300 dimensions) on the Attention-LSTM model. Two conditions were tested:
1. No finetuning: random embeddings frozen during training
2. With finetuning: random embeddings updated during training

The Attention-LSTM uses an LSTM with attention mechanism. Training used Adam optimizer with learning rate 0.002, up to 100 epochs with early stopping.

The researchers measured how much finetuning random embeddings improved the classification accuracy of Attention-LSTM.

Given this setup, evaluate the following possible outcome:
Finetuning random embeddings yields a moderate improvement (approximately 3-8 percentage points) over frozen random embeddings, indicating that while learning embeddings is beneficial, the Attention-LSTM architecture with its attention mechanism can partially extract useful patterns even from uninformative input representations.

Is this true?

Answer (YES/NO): YES